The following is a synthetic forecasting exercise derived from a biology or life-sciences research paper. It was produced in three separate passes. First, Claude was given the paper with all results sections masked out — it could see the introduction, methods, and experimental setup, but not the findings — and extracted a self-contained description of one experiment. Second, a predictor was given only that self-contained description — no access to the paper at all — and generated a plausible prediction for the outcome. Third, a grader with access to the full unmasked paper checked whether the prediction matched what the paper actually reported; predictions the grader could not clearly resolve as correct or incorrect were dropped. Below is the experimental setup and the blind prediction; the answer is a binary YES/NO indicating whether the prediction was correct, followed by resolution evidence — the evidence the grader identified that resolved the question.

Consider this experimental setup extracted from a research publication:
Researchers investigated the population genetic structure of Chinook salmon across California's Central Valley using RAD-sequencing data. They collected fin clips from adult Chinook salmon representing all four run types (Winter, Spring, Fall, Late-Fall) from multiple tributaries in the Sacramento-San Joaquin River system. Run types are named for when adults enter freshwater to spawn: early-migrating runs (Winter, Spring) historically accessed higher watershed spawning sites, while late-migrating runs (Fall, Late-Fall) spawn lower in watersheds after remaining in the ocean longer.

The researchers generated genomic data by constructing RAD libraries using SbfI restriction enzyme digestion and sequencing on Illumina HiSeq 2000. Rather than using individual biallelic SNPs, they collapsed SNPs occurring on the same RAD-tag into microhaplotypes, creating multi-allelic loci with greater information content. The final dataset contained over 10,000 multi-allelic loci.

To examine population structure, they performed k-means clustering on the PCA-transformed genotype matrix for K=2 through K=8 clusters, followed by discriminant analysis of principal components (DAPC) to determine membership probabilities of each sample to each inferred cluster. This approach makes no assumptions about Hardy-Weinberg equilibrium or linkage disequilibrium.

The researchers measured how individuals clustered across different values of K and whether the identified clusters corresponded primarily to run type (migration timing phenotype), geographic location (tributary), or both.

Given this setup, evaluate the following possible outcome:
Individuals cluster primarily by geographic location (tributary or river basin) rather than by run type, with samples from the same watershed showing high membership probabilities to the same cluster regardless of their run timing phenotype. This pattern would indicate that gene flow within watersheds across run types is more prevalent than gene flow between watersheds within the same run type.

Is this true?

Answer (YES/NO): NO